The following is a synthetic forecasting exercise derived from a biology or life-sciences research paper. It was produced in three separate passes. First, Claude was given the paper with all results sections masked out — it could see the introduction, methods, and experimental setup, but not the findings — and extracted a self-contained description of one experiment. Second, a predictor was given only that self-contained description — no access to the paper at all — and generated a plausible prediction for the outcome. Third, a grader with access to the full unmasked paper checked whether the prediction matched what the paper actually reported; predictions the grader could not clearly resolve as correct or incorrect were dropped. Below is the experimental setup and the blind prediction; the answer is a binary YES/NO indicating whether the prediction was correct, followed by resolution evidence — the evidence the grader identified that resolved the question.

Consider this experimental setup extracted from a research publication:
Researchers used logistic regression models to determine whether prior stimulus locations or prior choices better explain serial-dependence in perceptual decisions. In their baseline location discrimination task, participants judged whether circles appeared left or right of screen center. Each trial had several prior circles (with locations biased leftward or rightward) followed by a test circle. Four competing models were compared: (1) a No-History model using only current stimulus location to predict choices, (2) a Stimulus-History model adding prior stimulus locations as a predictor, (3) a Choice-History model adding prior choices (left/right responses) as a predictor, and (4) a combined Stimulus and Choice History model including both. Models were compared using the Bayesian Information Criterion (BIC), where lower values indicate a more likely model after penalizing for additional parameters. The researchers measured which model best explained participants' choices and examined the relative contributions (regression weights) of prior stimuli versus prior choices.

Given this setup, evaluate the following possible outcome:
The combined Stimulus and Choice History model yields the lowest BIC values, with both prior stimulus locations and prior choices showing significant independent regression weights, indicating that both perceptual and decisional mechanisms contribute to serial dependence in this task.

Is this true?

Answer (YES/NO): NO